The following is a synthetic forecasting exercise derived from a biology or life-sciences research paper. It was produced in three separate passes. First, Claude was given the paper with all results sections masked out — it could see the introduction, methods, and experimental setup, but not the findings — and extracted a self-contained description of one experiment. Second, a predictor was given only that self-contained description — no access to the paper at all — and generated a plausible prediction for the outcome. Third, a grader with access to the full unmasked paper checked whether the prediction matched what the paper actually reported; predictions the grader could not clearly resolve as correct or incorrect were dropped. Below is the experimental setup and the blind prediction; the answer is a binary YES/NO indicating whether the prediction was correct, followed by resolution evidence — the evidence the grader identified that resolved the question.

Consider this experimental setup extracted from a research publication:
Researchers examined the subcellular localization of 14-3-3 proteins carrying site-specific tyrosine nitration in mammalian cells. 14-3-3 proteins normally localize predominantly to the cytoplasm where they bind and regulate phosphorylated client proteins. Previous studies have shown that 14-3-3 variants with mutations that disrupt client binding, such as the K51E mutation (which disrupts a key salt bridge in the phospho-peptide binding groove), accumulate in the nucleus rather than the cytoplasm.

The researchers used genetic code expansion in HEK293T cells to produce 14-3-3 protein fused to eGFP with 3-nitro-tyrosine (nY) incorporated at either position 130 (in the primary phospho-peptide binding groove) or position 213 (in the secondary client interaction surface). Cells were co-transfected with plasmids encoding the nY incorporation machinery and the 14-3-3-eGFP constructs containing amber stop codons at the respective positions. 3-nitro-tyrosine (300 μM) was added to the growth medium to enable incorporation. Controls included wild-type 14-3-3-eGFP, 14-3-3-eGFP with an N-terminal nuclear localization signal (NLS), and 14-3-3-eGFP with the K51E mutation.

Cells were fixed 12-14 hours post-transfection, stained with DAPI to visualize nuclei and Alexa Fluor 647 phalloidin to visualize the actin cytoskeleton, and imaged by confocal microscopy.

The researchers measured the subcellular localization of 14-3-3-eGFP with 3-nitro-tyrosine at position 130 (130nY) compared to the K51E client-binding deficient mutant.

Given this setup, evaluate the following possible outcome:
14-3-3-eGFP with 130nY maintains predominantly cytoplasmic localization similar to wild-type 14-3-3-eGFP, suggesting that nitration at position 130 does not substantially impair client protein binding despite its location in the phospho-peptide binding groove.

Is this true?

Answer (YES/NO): NO